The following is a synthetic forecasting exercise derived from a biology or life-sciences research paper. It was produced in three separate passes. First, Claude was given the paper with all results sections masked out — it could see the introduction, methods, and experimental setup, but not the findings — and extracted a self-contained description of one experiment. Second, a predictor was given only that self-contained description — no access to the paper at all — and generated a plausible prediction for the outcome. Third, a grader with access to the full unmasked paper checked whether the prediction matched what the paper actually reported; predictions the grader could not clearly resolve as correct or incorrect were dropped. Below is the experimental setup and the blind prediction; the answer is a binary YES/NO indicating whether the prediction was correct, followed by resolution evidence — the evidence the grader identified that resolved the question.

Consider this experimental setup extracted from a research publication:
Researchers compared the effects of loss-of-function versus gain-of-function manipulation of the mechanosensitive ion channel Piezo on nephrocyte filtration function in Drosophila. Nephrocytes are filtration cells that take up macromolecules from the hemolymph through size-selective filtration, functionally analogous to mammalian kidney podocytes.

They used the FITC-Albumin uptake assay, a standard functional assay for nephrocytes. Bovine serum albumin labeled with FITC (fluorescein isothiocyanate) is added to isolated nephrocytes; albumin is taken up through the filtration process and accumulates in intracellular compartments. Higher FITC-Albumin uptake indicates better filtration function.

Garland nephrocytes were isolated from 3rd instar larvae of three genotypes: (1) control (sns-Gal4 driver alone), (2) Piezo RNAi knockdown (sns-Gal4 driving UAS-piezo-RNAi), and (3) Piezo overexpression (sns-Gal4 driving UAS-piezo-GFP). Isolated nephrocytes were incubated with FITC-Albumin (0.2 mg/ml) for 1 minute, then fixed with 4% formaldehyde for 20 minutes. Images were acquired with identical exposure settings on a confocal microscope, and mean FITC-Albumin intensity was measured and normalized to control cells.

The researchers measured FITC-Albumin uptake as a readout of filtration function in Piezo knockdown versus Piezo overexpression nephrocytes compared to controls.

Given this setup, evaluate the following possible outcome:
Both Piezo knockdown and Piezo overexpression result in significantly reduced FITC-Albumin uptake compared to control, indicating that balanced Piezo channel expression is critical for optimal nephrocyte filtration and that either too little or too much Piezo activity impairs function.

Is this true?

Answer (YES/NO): NO